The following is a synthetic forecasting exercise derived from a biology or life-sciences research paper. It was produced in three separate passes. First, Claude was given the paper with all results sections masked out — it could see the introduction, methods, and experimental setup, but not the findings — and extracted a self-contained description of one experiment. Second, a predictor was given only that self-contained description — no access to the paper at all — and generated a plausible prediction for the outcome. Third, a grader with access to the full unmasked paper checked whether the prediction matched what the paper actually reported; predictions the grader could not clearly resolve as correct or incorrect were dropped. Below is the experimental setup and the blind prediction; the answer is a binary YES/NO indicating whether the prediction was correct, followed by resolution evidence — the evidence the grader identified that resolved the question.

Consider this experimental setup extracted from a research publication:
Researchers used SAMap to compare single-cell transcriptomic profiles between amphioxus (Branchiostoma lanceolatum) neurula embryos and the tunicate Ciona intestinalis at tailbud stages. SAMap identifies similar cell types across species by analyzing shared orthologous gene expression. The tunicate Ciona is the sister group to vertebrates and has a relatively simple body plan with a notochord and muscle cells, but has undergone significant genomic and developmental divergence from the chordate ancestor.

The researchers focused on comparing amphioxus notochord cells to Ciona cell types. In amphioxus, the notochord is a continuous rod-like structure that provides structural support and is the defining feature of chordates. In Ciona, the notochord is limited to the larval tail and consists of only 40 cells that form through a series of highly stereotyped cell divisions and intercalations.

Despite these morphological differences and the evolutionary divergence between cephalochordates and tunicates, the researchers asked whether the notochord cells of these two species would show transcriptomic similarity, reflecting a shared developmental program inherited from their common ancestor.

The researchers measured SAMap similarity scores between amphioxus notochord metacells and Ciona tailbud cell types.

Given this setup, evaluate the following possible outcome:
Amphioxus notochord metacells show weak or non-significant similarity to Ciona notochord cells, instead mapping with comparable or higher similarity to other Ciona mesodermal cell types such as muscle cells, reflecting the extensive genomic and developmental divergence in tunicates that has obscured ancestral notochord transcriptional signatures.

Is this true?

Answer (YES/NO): NO